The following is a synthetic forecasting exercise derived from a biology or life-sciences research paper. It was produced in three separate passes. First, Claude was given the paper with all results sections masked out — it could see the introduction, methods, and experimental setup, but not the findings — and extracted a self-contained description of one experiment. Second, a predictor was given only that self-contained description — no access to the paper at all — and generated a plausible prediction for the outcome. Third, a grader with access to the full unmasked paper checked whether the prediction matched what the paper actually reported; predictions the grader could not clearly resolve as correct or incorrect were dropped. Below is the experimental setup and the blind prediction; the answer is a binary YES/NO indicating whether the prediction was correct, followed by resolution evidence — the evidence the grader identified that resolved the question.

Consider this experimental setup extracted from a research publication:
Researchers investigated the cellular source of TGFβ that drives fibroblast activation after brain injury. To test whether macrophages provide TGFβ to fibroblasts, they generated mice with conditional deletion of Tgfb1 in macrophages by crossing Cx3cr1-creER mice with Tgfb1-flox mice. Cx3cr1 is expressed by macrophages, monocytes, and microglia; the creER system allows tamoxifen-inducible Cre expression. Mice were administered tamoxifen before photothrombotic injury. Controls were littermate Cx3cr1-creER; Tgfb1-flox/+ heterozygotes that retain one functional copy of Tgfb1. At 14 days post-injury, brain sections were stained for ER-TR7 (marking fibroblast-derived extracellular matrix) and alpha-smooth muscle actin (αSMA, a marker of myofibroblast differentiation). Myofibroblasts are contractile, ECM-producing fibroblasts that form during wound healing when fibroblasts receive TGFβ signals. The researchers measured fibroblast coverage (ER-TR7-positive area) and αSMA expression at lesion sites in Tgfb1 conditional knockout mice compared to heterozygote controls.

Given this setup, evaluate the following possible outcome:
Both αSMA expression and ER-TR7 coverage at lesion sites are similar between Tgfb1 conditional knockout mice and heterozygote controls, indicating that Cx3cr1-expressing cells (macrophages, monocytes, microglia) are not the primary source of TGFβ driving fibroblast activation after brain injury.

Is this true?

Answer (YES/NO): NO